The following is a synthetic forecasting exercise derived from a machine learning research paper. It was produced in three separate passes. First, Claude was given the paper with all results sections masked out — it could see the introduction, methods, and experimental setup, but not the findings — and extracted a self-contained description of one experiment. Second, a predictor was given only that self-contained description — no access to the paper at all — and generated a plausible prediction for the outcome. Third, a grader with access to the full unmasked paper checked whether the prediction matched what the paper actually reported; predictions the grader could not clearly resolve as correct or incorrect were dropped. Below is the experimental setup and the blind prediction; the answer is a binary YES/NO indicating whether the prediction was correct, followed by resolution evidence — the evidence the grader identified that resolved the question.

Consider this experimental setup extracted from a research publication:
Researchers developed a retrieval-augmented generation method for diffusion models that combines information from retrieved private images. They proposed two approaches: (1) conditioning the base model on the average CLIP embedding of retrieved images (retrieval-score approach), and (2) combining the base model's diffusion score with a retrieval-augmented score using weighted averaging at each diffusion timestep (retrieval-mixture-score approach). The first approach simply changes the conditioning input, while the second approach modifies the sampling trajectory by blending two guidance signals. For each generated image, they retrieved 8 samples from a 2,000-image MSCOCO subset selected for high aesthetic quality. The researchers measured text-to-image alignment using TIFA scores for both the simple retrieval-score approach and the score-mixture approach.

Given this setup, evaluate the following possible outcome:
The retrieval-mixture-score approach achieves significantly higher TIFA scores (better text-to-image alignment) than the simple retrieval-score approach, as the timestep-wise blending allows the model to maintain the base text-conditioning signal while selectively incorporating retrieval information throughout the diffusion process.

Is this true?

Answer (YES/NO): YES